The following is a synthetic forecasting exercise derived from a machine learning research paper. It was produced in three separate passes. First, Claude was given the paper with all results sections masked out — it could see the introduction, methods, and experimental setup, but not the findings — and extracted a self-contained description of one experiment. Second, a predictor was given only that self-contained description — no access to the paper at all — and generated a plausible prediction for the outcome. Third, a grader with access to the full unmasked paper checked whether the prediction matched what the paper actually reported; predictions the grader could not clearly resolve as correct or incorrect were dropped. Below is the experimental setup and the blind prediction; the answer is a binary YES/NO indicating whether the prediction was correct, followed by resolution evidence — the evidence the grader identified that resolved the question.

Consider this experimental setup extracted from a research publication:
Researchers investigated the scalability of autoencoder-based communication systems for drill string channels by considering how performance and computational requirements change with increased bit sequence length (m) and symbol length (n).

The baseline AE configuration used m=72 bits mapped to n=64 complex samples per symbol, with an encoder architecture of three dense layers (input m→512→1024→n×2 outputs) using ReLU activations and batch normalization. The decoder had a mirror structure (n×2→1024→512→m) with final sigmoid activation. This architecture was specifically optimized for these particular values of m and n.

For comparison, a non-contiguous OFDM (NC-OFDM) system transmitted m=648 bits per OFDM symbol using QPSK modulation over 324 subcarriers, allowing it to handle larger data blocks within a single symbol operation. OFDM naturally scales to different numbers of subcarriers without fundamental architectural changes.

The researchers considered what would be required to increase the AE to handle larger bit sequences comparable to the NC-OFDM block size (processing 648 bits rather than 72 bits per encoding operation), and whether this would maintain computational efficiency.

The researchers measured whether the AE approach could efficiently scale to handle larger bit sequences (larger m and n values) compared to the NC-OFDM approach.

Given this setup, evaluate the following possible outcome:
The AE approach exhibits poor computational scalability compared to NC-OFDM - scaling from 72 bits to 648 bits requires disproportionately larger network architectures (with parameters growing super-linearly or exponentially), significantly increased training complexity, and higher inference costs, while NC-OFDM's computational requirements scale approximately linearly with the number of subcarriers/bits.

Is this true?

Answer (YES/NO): YES